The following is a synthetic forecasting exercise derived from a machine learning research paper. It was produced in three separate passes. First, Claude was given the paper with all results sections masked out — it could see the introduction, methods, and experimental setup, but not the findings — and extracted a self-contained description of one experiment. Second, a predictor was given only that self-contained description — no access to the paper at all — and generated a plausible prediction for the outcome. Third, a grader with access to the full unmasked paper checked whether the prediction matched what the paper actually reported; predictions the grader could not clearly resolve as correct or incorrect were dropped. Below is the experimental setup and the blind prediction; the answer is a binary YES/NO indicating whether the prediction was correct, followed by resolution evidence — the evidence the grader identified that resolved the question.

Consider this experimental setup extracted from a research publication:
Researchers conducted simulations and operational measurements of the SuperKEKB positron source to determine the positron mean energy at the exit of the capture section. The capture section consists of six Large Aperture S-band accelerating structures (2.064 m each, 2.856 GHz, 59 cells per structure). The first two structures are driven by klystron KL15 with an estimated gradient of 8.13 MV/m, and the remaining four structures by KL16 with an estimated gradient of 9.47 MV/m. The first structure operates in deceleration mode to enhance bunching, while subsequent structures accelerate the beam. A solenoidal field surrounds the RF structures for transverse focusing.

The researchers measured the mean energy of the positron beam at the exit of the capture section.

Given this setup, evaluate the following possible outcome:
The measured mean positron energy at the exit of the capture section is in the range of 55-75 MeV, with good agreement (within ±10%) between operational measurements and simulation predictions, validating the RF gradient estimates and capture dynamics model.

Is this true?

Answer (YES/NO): NO